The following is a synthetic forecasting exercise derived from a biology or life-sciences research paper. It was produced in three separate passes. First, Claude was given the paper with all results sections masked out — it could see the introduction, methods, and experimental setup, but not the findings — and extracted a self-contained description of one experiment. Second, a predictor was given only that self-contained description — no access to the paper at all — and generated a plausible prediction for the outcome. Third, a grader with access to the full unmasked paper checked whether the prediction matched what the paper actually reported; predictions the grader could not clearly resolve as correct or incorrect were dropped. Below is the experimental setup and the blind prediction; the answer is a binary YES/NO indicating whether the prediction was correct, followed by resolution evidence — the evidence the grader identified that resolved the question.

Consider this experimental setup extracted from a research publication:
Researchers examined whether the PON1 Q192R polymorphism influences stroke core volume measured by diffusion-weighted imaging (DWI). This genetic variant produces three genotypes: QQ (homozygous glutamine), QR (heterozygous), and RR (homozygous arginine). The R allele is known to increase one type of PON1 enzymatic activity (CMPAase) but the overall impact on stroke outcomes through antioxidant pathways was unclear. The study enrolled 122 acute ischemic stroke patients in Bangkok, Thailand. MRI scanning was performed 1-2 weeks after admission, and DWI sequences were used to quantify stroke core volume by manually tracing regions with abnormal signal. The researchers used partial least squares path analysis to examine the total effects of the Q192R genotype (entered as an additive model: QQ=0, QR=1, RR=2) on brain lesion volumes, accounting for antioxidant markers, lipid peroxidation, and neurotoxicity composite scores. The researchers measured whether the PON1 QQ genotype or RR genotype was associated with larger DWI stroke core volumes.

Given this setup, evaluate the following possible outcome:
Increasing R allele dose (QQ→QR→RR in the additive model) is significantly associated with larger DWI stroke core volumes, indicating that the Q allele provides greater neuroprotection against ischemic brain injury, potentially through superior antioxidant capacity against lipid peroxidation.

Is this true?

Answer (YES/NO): NO